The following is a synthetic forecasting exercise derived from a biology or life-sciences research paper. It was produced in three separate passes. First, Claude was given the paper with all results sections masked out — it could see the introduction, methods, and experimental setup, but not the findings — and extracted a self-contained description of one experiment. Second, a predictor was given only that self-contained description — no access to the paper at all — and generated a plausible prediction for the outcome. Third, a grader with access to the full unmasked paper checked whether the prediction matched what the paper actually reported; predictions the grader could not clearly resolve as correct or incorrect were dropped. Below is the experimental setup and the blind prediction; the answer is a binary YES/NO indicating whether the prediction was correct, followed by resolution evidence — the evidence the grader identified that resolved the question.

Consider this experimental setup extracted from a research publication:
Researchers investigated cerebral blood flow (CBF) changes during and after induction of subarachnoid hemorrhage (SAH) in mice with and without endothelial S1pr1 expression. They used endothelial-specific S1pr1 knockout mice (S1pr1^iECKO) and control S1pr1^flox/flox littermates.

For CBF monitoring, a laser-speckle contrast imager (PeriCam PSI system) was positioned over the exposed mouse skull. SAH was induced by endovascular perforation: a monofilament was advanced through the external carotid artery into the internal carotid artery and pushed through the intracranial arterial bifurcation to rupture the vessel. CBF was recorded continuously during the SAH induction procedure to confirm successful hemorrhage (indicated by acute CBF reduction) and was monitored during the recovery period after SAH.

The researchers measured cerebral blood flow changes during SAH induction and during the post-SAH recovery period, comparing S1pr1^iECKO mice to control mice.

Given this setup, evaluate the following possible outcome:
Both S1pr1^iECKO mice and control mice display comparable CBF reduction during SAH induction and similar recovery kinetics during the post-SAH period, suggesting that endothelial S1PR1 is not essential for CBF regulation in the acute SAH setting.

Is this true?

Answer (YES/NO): YES